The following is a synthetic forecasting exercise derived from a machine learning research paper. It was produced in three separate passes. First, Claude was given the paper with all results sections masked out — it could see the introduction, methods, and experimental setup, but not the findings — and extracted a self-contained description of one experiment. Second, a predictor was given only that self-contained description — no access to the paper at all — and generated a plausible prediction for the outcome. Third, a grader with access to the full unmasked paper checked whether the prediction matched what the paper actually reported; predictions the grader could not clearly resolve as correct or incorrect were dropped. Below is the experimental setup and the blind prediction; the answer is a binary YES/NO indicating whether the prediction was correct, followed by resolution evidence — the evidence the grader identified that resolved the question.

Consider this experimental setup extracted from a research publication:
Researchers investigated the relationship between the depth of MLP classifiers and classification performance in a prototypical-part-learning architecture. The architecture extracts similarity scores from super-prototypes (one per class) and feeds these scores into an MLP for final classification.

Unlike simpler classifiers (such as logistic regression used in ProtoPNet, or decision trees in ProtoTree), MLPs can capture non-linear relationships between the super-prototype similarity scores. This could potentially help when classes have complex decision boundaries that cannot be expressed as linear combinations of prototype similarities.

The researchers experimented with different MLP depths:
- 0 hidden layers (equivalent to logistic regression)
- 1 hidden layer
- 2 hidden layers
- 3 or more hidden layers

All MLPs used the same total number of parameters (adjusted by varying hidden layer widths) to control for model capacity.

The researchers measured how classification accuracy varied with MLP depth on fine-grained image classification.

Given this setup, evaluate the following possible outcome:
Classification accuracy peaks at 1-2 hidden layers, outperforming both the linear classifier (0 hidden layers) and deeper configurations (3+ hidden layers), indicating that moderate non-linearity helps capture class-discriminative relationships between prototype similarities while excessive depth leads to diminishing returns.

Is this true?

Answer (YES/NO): NO